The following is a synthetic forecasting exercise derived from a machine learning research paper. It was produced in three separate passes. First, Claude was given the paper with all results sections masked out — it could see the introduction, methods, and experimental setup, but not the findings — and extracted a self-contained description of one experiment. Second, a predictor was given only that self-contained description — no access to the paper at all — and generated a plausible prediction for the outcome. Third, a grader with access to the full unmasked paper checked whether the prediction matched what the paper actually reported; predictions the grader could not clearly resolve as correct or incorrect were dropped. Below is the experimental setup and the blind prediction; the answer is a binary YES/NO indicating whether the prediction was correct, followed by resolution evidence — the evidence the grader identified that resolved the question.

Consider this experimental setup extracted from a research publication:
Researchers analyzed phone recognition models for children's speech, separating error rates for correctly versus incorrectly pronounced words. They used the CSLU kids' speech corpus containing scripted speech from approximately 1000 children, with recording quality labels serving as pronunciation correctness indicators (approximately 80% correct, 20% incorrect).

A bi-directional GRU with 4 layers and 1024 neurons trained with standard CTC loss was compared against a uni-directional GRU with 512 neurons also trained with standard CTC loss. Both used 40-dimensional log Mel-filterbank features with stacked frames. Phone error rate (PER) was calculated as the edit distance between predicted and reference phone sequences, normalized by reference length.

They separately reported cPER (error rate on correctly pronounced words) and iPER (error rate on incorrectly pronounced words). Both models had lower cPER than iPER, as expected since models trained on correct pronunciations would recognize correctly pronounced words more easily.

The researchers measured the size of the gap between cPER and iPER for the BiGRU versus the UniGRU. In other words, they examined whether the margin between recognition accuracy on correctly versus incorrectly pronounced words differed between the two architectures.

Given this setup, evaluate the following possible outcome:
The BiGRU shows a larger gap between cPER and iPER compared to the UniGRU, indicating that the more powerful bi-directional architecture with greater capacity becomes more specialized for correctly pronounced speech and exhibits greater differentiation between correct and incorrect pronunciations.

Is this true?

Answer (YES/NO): NO